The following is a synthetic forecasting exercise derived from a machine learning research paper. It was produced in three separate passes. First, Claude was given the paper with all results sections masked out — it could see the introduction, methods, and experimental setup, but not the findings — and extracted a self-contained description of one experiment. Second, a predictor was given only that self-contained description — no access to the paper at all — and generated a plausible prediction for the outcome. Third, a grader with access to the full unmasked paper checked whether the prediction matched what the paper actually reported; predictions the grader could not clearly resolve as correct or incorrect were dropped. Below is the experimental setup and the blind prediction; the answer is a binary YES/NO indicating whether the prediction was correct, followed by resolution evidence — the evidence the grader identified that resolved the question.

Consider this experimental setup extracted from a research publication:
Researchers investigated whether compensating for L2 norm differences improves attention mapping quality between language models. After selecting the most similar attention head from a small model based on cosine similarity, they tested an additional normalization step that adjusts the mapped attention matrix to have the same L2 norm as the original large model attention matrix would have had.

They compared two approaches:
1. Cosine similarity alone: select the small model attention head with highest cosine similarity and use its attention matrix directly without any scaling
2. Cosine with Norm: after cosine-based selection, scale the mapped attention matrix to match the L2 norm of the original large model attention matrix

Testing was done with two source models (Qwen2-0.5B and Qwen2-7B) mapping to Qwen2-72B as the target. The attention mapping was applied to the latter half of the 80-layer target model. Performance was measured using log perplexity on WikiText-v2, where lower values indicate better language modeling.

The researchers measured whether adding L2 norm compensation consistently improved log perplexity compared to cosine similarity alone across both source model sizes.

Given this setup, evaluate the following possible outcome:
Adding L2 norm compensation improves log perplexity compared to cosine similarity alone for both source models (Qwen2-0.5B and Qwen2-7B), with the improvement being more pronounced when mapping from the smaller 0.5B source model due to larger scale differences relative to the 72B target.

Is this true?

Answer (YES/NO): NO